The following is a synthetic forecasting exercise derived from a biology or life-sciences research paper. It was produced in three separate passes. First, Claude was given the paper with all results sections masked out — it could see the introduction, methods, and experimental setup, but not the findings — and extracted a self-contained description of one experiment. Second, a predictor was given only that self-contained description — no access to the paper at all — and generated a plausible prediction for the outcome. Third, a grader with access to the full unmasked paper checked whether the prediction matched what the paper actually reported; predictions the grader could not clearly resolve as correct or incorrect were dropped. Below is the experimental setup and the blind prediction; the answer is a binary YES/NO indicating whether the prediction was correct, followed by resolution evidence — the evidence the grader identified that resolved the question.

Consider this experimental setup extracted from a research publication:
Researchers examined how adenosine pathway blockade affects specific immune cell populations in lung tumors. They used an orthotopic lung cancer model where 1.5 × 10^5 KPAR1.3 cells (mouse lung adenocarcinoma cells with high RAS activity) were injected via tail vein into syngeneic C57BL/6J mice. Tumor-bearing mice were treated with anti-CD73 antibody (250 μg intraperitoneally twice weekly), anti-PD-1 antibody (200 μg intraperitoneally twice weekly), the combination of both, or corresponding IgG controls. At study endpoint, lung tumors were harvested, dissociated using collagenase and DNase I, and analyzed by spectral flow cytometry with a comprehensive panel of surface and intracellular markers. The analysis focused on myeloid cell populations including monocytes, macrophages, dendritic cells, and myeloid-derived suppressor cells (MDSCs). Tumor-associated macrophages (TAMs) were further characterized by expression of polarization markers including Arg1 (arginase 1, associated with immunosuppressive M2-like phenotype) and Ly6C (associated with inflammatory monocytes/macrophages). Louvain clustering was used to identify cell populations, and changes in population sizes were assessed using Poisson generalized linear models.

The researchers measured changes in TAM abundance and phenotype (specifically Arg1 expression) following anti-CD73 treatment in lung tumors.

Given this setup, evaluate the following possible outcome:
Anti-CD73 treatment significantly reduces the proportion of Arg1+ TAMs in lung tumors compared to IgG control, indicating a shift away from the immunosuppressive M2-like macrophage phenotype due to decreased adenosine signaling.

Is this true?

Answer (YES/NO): NO